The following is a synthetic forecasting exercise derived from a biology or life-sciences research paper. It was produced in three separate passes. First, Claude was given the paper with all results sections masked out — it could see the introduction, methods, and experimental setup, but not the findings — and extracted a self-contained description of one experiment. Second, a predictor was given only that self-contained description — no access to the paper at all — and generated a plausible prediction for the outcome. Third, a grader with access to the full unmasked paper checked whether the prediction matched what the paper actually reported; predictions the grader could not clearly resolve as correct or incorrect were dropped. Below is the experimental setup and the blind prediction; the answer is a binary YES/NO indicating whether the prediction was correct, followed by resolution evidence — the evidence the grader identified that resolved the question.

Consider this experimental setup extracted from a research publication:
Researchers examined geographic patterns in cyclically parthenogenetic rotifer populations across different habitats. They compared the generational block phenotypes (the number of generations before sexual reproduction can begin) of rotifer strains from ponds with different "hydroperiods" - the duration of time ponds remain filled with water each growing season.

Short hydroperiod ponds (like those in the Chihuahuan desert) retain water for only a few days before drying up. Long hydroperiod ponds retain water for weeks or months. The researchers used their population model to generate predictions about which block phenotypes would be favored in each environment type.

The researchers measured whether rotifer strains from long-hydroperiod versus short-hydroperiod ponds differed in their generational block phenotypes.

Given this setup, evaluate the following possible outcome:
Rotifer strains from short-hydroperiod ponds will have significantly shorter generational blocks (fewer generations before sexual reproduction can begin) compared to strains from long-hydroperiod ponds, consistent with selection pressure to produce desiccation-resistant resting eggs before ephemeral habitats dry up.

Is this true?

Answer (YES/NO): YES